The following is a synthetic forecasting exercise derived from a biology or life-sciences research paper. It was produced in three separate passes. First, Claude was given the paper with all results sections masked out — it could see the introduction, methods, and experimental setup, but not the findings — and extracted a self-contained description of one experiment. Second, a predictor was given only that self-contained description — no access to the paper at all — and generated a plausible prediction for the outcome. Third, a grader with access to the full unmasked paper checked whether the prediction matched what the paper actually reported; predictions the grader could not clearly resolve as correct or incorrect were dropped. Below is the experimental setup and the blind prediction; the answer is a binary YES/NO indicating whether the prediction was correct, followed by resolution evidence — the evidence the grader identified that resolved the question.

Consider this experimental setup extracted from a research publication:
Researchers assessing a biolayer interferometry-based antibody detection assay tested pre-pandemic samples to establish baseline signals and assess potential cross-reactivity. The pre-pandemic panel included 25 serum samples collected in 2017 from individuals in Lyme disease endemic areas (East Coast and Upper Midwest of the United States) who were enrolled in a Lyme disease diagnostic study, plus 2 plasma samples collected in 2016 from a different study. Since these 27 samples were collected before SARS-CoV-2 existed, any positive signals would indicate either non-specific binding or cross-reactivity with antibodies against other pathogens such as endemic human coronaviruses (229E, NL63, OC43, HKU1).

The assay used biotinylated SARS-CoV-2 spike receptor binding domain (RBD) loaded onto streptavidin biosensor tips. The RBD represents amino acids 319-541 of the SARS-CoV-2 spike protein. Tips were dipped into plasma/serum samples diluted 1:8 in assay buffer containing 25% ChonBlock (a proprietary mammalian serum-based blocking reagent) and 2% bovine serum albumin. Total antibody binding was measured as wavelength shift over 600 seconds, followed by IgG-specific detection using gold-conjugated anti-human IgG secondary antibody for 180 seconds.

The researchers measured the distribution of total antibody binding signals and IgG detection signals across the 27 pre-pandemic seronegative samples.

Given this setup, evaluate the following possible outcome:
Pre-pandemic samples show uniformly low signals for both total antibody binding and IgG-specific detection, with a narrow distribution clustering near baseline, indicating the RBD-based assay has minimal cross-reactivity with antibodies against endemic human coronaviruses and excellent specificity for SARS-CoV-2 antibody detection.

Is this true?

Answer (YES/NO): NO